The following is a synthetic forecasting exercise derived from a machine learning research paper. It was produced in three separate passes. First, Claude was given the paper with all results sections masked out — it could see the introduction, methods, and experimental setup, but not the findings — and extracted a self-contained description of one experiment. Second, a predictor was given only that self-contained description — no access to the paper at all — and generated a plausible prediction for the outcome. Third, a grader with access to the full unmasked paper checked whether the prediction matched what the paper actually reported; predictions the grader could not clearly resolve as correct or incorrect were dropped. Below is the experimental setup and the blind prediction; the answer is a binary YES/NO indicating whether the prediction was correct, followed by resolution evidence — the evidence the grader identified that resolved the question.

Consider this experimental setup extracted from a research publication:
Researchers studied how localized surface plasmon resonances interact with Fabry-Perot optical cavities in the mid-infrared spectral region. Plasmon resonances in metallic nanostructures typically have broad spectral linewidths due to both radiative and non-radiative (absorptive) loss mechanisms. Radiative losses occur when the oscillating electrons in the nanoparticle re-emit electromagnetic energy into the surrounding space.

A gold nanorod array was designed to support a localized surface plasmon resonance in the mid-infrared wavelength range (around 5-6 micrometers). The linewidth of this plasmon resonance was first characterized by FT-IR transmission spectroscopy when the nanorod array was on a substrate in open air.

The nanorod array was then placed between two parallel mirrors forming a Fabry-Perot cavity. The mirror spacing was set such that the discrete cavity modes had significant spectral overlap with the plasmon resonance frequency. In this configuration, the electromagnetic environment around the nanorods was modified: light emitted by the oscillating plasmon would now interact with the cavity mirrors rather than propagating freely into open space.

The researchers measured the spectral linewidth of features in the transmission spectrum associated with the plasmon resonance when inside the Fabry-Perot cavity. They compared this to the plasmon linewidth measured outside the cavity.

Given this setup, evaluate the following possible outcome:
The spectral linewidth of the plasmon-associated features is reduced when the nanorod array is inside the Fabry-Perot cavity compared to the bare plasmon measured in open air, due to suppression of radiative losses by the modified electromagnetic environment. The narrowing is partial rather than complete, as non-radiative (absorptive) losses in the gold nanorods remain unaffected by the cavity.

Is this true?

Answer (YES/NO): YES